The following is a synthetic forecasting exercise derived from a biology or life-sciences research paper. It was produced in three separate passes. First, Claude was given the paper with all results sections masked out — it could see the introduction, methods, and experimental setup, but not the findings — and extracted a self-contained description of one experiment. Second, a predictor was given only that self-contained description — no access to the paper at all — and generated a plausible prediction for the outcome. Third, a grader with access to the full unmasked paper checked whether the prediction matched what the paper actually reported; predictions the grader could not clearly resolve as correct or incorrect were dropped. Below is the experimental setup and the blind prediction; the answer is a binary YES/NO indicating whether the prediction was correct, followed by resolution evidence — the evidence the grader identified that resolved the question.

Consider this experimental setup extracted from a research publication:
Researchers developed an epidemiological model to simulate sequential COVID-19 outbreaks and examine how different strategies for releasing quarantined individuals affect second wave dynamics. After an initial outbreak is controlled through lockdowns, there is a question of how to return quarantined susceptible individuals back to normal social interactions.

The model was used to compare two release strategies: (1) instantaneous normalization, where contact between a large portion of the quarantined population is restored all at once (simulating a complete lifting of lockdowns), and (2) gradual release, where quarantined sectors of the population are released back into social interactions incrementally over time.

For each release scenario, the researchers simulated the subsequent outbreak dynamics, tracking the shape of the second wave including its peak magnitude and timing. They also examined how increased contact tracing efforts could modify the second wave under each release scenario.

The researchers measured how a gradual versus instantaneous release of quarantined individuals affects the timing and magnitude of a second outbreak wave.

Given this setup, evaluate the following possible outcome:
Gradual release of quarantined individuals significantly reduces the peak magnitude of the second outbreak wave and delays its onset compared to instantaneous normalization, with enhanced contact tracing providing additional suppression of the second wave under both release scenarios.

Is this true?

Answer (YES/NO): YES